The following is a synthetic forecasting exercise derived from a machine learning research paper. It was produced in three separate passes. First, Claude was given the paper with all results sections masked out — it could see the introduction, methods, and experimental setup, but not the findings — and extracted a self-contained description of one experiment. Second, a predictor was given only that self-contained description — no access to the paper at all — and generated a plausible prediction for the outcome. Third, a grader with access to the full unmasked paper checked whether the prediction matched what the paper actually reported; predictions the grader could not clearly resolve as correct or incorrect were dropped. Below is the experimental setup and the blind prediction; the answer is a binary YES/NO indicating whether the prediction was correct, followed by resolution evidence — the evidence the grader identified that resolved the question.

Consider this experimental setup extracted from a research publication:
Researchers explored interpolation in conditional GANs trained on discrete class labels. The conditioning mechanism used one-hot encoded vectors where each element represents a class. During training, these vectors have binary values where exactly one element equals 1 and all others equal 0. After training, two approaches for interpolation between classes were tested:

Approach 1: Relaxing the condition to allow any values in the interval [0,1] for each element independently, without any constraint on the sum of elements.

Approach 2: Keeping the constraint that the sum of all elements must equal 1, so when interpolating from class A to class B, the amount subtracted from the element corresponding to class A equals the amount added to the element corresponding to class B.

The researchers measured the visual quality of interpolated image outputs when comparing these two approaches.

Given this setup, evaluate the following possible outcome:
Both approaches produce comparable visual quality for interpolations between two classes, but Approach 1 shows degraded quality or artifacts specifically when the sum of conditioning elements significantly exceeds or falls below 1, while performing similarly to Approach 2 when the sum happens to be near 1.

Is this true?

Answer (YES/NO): NO